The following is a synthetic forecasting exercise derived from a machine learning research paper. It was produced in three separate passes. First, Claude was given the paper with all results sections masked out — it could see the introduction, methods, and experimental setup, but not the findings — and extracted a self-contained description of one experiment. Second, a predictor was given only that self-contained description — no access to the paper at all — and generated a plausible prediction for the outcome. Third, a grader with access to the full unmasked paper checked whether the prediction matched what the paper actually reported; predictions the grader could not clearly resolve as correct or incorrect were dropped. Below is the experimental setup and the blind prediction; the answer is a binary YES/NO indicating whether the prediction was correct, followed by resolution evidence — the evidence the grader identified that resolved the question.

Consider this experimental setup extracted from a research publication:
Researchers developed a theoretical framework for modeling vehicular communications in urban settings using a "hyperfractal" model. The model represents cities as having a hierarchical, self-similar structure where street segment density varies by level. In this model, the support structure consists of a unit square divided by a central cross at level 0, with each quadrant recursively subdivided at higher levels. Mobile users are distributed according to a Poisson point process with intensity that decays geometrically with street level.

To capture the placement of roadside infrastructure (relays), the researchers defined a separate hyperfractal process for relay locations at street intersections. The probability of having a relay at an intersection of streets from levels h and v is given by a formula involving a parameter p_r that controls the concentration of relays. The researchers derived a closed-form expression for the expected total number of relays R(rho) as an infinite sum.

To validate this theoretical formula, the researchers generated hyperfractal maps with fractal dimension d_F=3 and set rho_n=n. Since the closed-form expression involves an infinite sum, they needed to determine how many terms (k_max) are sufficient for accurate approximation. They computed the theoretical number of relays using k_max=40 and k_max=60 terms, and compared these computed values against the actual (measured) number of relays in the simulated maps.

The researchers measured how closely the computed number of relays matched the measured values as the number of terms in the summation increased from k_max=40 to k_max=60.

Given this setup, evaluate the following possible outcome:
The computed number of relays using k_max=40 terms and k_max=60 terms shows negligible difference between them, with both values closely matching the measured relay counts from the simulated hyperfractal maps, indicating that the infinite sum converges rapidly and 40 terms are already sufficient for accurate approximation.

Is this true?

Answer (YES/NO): NO